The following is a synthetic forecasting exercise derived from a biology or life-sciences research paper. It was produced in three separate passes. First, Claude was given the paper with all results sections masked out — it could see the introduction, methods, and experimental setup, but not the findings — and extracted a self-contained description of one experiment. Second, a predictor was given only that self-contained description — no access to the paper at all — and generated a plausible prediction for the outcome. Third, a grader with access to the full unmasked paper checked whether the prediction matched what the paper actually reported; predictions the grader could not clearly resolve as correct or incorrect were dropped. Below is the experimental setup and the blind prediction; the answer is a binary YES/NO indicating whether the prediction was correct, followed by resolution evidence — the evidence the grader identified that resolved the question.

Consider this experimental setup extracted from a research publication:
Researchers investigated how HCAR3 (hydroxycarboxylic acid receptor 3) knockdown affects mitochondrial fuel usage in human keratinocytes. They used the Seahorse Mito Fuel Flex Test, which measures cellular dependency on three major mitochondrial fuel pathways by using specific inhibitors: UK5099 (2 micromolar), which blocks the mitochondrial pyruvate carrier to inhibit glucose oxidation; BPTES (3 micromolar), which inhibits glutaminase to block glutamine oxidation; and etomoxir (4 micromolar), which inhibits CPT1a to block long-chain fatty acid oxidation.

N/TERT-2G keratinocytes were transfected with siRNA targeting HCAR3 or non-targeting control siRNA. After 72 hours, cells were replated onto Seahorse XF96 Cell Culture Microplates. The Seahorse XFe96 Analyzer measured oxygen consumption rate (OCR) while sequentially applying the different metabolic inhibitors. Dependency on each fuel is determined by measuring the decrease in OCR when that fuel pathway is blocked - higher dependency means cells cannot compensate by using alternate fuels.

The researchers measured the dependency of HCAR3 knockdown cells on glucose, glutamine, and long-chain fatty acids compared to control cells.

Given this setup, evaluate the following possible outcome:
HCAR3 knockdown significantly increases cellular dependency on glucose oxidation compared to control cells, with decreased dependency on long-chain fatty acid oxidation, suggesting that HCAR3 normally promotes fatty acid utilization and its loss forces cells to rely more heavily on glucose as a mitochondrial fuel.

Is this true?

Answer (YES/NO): NO